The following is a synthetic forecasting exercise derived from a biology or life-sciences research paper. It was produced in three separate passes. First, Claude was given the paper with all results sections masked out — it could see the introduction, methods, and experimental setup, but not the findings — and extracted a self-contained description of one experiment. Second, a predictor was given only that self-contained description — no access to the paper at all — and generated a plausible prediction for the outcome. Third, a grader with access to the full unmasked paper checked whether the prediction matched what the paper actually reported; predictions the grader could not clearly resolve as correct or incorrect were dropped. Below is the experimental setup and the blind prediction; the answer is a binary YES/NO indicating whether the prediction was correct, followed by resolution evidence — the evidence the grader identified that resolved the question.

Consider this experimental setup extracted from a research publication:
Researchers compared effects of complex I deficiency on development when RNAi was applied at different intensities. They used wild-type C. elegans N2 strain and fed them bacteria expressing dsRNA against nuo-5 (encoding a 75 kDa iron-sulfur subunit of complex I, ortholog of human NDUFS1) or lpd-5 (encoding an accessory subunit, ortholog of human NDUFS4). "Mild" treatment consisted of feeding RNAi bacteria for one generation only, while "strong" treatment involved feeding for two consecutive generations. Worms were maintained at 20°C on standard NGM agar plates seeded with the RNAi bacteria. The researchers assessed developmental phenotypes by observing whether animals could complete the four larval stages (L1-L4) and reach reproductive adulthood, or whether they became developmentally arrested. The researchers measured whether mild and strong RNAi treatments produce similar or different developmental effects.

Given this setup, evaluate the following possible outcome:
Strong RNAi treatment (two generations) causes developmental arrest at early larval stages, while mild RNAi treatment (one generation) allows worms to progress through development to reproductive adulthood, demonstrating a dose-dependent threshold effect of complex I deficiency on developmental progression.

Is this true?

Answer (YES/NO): YES